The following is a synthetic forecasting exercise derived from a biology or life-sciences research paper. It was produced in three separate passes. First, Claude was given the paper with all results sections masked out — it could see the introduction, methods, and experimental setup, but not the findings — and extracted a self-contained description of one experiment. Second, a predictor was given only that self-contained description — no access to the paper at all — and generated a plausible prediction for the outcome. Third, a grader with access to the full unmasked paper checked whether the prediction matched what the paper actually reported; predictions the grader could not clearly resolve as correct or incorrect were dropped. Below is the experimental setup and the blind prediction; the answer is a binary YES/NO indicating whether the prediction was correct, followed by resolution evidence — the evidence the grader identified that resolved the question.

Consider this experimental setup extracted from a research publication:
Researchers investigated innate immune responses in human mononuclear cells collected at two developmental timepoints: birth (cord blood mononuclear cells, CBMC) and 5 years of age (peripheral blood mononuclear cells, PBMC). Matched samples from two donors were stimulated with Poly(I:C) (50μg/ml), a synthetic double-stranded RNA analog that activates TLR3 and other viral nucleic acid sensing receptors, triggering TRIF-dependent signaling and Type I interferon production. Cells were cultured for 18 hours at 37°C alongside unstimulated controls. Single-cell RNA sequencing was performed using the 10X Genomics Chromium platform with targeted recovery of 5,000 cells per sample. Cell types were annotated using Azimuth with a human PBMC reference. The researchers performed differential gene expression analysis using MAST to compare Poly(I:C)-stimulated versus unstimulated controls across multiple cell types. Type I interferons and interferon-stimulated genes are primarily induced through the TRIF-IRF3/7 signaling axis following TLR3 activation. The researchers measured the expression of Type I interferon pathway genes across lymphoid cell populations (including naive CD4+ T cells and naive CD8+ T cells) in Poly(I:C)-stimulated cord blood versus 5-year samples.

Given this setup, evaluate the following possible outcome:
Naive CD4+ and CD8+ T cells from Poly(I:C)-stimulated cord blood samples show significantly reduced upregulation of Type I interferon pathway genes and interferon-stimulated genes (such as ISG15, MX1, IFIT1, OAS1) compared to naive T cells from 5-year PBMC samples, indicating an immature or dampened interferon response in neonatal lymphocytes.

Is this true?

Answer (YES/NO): NO